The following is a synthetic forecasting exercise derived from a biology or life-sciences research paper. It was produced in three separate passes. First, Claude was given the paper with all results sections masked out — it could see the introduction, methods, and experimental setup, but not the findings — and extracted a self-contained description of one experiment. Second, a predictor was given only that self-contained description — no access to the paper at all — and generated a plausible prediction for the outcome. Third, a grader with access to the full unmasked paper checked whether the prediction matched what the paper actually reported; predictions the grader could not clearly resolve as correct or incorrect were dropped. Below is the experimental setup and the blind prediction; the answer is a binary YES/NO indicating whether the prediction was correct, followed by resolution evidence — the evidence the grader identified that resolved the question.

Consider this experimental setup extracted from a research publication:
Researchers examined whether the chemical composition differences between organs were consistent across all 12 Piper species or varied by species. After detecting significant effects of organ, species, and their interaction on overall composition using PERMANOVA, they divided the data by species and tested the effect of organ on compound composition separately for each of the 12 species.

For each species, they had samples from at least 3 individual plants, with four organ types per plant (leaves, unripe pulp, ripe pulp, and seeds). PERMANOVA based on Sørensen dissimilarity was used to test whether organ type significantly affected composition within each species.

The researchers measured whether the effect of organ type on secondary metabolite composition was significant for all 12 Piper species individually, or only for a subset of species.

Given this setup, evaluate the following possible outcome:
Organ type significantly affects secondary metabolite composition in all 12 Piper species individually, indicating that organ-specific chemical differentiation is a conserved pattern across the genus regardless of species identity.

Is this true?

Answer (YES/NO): YES